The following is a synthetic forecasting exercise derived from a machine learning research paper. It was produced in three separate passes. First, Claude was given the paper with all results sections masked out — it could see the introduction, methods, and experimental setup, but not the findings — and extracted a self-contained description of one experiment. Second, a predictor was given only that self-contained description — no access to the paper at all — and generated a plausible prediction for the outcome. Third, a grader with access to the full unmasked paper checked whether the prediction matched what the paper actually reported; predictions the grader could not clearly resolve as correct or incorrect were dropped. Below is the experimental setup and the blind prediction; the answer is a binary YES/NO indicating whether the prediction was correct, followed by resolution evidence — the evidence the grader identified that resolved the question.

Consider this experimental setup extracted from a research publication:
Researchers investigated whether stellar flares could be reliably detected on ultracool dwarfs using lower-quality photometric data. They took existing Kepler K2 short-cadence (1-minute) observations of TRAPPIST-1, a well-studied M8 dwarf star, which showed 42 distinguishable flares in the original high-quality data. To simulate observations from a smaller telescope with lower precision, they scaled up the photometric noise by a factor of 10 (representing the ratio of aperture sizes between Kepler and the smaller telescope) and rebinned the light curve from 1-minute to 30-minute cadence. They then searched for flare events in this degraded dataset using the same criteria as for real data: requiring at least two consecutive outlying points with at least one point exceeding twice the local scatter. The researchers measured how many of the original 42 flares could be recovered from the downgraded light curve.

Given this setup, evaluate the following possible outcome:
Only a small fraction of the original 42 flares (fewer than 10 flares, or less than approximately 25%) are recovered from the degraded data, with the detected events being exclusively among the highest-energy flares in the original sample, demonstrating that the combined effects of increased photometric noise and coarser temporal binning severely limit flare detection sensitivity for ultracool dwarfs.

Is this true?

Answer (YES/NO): YES